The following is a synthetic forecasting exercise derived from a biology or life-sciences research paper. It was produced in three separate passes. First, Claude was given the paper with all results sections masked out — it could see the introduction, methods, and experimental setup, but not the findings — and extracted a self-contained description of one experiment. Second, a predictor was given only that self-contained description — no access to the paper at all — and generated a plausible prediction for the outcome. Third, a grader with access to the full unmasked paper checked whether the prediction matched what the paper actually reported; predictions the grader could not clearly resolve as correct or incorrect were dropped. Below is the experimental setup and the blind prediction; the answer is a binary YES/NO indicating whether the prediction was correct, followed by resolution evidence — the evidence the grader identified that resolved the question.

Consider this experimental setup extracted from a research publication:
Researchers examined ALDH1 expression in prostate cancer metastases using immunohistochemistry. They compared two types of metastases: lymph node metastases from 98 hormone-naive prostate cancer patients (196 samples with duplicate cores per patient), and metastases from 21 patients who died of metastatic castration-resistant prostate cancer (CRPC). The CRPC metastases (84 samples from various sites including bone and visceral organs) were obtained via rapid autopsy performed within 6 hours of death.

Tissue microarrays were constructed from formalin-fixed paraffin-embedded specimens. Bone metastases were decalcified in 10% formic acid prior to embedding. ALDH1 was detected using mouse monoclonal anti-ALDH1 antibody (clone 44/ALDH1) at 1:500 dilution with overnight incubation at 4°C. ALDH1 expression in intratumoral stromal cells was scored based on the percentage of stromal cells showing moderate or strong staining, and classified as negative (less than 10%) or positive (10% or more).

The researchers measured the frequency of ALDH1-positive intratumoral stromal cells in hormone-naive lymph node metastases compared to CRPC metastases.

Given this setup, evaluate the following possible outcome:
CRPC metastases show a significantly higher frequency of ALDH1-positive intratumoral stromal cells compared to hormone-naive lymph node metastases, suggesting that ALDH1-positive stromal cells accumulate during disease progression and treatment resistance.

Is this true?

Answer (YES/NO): NO